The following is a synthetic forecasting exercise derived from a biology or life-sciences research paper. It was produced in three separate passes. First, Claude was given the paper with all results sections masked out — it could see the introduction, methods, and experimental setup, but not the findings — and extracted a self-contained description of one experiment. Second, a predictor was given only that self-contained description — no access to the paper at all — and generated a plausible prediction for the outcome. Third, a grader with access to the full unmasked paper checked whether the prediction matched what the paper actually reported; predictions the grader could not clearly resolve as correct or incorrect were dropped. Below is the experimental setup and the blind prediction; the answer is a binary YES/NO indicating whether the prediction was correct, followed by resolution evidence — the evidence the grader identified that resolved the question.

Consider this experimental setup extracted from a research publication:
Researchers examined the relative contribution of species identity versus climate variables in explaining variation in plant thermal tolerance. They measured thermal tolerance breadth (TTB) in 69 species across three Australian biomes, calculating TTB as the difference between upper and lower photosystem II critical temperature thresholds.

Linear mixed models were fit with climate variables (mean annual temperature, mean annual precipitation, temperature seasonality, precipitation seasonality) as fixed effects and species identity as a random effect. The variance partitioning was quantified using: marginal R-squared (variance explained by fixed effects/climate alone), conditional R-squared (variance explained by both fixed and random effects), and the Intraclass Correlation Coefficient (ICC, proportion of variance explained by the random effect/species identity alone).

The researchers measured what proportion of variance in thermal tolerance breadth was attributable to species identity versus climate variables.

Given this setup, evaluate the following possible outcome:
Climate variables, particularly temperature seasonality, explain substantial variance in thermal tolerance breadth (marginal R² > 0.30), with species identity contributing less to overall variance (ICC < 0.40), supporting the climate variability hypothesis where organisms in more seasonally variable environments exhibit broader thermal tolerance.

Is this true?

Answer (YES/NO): NO